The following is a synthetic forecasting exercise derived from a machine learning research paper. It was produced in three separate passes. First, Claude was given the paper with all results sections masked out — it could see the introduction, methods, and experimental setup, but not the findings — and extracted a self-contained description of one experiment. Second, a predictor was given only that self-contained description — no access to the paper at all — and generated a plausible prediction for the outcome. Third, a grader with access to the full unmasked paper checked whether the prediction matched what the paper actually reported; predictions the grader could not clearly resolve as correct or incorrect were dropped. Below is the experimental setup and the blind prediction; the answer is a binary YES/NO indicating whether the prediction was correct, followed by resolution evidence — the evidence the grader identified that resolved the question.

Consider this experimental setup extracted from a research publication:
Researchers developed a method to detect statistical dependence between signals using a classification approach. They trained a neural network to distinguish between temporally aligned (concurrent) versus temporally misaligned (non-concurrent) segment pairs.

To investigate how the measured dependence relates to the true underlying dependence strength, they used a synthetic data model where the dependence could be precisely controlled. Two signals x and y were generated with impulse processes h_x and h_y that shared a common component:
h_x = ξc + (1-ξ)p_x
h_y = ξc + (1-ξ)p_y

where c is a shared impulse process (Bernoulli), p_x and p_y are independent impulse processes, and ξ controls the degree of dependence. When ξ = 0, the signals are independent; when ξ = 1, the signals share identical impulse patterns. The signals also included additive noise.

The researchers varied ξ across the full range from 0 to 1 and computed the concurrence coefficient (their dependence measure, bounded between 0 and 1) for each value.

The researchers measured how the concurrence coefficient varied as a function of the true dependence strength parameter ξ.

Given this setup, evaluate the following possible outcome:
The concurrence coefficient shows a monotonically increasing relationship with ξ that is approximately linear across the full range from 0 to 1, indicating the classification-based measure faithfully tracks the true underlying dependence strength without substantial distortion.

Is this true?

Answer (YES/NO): YES